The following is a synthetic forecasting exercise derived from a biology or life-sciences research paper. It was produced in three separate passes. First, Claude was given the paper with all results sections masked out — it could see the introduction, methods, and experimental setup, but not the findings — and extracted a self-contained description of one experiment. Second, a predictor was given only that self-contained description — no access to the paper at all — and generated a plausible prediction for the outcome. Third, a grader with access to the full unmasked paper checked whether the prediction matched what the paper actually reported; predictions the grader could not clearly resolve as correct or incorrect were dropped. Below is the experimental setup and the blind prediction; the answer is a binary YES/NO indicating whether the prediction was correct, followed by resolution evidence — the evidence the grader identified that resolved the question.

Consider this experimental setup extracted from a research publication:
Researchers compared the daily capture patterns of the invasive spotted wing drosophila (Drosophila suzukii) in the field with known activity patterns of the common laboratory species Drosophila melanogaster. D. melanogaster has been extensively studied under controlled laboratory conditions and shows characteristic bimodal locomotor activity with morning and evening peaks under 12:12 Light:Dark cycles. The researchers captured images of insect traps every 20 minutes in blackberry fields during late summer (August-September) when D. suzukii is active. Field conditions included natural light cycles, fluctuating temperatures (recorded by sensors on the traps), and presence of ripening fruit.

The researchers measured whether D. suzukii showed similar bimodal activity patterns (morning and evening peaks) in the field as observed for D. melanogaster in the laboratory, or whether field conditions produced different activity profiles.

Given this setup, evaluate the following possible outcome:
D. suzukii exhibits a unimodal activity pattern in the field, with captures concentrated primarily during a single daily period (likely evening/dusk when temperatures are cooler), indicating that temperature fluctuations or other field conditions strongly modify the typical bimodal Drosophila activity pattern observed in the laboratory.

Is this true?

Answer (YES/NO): NO